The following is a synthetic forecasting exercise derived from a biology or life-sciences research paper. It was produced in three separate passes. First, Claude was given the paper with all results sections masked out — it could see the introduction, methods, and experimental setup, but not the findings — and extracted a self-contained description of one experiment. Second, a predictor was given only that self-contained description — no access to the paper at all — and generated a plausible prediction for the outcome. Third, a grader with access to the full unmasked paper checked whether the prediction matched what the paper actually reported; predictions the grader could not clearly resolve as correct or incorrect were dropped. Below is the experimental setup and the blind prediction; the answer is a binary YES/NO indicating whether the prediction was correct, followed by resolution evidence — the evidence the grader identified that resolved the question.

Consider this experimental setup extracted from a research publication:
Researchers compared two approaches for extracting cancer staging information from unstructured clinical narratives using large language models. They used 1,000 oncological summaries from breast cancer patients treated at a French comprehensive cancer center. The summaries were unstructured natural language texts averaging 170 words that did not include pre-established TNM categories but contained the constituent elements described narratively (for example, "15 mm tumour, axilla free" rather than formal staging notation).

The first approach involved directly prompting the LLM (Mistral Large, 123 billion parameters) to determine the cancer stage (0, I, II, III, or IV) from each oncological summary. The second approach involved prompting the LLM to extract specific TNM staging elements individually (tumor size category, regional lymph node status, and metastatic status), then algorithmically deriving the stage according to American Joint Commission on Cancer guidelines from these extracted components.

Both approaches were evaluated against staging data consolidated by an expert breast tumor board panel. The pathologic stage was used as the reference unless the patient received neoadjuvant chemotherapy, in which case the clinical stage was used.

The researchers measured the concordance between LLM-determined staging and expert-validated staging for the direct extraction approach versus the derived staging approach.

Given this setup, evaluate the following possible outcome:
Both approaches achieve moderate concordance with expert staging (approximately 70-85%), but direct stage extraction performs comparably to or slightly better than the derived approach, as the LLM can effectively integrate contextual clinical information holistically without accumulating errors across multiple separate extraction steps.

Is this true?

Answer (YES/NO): NO